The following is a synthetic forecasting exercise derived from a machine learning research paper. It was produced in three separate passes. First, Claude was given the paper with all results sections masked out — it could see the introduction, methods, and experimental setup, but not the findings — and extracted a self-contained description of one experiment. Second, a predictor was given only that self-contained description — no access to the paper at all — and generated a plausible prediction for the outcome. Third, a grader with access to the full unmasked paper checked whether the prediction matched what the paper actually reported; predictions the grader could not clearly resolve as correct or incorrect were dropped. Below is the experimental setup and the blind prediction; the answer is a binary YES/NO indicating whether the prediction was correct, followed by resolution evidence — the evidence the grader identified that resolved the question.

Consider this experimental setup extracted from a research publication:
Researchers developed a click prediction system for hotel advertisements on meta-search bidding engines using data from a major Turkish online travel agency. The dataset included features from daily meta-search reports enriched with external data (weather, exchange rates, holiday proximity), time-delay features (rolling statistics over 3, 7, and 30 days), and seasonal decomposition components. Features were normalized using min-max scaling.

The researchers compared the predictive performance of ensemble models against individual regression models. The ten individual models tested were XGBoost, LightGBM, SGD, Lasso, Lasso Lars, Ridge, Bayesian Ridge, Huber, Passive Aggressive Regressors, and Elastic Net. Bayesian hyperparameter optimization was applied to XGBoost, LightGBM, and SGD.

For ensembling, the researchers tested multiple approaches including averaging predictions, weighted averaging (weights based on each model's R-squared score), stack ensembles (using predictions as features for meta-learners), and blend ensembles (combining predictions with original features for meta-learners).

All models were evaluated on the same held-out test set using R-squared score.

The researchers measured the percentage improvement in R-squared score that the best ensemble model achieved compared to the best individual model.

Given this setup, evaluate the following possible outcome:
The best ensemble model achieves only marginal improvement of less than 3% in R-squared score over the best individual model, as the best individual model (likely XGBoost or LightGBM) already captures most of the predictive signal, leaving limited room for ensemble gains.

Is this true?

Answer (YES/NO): NO